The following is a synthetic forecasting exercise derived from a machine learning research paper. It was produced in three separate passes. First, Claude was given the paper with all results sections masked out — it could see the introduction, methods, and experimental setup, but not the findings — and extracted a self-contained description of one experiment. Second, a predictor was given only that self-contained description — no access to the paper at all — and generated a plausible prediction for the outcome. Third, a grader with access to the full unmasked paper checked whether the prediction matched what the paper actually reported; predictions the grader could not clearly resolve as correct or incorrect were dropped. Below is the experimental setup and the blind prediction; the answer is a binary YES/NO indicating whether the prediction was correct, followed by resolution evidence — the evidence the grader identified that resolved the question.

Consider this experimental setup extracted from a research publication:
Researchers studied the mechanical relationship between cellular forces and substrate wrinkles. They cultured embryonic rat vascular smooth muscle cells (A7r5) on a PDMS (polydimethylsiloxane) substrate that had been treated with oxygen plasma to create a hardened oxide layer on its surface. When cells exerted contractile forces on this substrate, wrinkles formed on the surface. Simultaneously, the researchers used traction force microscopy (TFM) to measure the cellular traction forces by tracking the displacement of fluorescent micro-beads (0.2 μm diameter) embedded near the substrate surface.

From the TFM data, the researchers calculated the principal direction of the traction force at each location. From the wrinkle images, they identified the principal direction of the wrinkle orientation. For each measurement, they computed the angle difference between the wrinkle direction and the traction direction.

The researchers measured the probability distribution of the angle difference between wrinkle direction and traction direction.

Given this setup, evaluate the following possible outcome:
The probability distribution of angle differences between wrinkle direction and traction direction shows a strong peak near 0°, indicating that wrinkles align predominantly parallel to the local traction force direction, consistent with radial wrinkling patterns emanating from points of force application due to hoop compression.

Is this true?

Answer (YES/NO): NO